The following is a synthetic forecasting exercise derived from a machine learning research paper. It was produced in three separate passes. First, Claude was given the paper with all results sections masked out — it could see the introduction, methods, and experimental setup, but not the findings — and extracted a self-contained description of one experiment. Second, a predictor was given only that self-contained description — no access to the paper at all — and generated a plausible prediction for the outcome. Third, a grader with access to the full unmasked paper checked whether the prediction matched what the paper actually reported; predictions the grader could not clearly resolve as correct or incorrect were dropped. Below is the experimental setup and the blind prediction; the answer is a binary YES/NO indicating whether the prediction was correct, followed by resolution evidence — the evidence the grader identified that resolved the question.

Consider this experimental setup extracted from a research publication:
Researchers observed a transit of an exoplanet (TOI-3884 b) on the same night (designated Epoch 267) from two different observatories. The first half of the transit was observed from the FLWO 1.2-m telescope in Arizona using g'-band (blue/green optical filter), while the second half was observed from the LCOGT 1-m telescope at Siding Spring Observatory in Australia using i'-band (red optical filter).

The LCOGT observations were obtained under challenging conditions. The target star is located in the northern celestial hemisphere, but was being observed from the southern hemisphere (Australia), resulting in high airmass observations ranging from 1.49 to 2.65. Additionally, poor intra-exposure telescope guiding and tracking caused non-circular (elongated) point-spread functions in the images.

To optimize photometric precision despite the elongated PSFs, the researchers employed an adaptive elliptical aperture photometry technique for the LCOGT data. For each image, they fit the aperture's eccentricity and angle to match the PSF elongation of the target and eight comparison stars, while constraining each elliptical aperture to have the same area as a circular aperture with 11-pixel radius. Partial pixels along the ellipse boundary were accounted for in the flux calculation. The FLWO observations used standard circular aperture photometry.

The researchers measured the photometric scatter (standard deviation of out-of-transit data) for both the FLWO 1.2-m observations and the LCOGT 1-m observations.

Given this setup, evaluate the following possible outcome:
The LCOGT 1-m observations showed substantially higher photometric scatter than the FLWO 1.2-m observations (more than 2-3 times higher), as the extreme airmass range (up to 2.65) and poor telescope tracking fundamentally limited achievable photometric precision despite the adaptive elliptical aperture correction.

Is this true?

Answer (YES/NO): NO